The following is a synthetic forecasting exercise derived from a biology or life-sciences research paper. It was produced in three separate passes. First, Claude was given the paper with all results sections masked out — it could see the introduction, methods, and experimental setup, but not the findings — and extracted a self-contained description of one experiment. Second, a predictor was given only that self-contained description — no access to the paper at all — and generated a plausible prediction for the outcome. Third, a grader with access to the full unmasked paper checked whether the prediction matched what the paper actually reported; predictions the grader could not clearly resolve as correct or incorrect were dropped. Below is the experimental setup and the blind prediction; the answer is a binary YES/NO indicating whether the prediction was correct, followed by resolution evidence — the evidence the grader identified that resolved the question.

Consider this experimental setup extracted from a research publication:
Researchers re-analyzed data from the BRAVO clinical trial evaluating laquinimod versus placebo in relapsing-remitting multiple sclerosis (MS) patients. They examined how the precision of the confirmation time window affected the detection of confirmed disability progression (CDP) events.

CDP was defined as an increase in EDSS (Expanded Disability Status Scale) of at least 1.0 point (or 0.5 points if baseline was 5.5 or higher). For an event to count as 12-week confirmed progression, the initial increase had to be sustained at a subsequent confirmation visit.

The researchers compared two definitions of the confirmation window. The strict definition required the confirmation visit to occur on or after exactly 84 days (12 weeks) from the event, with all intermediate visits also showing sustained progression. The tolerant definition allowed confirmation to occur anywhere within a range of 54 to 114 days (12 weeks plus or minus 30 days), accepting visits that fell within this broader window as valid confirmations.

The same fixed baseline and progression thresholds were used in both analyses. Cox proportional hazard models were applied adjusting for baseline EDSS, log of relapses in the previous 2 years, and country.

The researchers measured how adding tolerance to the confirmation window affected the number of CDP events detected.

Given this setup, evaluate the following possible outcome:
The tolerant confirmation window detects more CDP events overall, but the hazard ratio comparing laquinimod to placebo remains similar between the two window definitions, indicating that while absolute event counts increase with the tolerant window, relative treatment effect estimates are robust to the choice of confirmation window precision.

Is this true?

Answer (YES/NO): NO